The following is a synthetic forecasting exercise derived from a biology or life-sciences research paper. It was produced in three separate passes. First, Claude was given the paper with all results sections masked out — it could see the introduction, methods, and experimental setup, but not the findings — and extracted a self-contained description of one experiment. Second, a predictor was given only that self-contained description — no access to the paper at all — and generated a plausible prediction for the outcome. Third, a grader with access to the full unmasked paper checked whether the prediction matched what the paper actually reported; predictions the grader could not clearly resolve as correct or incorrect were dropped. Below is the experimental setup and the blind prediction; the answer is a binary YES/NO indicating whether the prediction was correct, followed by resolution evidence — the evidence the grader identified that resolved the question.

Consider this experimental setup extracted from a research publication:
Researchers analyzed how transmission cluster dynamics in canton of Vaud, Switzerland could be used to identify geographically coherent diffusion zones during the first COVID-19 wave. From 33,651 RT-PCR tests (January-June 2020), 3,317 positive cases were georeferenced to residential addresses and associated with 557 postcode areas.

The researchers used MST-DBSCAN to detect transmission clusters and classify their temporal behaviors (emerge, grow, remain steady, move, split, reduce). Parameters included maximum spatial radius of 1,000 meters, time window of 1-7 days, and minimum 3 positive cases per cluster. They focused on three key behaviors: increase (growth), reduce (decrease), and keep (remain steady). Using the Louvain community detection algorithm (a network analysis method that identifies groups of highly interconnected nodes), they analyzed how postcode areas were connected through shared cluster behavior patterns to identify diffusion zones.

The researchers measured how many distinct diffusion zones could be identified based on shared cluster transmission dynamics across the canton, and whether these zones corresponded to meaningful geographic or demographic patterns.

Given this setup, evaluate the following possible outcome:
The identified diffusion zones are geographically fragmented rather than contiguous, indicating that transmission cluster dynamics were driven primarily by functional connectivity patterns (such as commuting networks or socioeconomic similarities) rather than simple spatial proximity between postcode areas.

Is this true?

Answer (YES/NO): NO